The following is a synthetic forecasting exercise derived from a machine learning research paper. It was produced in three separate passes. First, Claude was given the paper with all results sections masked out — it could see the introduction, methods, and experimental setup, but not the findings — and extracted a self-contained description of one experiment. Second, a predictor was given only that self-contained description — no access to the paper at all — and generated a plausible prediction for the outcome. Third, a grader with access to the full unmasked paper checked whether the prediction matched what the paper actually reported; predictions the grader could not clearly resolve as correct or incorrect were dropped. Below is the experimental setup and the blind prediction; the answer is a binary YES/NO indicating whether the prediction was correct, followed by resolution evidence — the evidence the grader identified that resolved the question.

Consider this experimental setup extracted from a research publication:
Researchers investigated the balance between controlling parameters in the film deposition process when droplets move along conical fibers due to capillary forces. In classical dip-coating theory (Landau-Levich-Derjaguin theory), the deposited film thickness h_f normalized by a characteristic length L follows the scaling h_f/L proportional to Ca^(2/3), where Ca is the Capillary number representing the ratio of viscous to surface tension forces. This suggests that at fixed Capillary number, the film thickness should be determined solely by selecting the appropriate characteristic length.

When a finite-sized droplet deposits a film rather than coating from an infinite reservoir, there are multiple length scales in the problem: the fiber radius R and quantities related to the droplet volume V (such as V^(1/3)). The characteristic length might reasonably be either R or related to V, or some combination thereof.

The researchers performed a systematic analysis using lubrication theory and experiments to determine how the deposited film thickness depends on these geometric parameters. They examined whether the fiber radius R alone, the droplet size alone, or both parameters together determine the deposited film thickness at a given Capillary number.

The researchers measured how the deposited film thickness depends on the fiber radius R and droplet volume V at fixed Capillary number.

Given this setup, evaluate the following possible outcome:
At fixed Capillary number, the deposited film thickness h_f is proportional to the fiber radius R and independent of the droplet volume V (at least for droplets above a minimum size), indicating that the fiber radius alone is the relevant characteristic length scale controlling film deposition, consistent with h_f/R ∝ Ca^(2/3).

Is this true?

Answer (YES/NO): NO